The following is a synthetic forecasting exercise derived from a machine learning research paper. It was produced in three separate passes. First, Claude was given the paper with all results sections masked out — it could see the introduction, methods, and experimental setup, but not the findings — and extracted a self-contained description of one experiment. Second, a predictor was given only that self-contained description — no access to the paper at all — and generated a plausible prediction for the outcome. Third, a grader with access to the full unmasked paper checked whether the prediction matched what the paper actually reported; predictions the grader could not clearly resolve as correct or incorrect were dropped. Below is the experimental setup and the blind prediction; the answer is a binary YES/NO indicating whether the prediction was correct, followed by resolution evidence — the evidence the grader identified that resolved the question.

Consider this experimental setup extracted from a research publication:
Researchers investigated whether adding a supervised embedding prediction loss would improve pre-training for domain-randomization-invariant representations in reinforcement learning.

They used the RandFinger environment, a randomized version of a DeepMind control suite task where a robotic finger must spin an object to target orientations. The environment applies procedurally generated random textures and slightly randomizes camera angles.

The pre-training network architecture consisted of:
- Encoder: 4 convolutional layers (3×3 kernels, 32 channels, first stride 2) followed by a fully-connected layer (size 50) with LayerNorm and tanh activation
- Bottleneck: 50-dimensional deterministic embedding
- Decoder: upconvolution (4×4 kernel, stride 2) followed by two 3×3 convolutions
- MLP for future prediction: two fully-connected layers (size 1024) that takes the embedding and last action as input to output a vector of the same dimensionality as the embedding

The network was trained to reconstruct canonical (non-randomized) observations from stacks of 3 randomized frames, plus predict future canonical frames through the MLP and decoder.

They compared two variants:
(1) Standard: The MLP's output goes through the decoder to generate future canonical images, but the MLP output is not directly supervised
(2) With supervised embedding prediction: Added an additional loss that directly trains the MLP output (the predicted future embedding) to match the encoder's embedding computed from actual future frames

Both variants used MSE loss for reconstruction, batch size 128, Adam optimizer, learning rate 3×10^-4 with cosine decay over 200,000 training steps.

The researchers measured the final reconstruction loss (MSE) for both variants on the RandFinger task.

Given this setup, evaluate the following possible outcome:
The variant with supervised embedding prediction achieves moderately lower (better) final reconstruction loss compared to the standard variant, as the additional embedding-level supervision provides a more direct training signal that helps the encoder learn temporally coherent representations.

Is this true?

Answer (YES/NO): NO